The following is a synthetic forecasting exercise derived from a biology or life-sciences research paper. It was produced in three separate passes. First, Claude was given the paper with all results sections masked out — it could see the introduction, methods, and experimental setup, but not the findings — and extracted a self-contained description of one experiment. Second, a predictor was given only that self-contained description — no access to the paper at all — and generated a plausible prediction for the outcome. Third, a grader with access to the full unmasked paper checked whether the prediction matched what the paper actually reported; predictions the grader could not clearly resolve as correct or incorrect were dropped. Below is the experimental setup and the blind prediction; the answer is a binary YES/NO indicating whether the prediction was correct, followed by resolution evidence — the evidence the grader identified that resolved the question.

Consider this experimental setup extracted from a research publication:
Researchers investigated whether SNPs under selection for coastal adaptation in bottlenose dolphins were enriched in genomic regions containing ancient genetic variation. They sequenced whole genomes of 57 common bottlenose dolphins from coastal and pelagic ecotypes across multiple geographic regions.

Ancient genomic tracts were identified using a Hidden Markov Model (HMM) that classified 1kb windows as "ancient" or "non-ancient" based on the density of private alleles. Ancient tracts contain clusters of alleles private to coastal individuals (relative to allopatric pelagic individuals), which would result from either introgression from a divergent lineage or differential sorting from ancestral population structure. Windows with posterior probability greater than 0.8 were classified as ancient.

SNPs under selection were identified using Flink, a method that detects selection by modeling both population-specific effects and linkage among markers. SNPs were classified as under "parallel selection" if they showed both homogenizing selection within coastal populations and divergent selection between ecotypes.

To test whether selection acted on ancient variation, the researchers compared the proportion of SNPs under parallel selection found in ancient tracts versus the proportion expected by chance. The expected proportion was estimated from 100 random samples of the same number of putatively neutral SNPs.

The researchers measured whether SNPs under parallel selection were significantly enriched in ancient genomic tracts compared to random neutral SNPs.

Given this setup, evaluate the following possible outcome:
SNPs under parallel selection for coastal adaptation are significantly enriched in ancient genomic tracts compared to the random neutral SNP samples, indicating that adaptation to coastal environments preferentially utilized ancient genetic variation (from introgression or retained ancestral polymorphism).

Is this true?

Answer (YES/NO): YES